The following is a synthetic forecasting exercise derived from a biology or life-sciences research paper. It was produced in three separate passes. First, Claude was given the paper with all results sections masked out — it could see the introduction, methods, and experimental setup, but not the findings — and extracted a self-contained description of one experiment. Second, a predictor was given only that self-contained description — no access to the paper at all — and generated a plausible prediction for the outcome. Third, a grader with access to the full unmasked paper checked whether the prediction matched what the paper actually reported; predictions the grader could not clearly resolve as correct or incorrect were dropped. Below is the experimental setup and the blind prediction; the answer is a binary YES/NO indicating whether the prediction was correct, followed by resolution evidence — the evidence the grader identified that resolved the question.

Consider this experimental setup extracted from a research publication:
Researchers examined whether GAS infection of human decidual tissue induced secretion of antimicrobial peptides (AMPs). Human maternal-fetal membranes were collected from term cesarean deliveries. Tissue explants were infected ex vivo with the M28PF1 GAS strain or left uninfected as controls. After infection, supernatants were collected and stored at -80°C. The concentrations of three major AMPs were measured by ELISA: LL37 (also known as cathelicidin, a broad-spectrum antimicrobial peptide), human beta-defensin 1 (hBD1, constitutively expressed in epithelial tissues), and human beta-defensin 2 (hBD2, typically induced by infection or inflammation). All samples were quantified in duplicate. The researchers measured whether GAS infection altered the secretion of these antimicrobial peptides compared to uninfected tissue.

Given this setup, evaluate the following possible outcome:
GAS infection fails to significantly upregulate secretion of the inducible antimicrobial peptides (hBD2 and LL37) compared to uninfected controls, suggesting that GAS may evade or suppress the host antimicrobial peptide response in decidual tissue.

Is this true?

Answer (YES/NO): YES